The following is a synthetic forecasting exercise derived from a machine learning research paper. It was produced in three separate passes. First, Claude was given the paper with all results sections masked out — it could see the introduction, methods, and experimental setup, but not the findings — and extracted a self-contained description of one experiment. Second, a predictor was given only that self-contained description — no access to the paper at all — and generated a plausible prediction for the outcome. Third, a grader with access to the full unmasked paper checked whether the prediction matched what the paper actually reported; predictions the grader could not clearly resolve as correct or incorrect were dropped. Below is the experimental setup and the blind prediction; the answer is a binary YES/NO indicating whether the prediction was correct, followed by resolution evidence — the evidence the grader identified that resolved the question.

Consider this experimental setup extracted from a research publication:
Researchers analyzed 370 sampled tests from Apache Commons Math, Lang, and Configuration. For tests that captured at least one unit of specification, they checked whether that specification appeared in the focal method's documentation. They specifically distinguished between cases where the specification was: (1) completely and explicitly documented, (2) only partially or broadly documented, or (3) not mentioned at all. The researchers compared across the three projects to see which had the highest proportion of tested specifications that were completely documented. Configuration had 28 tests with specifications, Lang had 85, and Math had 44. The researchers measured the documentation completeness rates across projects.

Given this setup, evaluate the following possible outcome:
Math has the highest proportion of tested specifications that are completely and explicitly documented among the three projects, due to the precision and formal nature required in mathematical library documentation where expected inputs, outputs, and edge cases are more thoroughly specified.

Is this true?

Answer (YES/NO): NO